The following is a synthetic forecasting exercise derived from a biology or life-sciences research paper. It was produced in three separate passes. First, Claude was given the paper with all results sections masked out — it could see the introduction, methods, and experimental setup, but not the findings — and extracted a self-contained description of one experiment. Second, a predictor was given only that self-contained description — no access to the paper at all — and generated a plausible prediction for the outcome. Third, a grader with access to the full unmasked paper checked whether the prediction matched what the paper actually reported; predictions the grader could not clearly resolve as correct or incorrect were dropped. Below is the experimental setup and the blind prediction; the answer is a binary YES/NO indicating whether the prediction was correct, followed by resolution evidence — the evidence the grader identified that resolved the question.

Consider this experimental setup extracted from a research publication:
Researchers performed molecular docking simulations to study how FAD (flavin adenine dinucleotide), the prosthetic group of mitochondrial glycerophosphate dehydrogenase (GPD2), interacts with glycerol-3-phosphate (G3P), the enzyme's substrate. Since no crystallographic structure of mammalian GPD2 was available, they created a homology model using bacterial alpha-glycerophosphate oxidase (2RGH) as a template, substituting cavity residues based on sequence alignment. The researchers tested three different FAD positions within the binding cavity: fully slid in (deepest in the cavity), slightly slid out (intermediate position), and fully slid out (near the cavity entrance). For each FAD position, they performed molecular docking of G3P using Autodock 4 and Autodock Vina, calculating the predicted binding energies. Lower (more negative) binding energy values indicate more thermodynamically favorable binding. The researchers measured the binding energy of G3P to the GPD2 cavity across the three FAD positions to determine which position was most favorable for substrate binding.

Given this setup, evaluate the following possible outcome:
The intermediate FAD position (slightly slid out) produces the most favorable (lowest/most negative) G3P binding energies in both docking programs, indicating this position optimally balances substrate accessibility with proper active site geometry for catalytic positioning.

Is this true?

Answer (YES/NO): NO